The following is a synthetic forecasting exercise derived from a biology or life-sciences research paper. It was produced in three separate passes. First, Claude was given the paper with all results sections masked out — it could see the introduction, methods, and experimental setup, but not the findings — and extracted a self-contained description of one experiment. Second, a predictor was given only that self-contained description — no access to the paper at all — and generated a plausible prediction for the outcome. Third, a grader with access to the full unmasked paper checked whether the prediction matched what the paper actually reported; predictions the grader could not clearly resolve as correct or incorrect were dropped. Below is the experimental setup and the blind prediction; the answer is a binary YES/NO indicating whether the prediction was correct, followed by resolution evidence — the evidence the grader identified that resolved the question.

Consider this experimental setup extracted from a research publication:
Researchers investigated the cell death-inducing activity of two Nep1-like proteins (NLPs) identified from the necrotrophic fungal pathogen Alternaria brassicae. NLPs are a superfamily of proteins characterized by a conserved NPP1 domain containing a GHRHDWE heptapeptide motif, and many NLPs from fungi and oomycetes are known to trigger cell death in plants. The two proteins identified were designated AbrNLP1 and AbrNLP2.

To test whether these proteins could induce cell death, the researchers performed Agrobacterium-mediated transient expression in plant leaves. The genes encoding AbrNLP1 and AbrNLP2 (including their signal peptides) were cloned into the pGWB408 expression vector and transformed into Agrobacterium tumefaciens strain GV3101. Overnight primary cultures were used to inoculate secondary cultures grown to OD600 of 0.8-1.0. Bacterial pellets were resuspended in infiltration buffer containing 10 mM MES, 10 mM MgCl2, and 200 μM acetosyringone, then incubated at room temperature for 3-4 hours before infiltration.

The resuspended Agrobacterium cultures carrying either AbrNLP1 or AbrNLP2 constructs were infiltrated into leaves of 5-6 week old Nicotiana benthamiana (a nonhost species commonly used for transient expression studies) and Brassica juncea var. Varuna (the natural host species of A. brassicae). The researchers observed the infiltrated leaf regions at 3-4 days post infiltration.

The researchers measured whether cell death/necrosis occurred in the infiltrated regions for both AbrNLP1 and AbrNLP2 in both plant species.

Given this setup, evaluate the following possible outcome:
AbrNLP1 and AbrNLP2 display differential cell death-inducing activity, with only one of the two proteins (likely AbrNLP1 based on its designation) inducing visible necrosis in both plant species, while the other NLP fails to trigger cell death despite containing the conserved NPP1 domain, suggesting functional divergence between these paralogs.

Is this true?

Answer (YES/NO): NO